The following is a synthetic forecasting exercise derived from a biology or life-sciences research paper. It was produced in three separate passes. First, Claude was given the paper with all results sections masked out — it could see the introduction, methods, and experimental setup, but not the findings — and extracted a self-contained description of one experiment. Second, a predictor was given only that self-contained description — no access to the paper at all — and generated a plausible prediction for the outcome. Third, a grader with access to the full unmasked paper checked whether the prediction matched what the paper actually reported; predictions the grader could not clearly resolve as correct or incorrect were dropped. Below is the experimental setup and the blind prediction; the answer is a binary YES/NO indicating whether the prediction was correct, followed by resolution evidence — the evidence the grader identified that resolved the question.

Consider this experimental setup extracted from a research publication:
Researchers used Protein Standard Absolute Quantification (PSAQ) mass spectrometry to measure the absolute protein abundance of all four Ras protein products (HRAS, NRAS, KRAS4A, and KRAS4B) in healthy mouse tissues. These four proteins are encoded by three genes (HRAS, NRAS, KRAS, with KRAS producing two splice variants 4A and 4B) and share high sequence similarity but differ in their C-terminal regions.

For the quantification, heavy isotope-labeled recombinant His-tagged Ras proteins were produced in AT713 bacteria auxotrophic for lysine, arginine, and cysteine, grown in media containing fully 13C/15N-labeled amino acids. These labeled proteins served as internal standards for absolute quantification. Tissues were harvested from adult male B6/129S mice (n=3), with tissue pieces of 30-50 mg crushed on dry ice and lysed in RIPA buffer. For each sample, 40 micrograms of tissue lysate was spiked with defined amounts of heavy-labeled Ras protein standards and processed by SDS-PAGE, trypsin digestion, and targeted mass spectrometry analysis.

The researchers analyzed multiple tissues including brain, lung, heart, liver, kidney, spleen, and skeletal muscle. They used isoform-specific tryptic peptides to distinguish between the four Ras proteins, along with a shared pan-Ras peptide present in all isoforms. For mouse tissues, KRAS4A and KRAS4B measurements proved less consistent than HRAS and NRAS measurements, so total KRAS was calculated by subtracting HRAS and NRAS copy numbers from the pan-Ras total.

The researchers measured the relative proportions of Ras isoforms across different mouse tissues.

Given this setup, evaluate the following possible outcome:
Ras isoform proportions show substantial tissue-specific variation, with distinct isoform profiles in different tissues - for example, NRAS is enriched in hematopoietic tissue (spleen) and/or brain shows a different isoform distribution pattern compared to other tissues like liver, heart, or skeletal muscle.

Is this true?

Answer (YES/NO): YES